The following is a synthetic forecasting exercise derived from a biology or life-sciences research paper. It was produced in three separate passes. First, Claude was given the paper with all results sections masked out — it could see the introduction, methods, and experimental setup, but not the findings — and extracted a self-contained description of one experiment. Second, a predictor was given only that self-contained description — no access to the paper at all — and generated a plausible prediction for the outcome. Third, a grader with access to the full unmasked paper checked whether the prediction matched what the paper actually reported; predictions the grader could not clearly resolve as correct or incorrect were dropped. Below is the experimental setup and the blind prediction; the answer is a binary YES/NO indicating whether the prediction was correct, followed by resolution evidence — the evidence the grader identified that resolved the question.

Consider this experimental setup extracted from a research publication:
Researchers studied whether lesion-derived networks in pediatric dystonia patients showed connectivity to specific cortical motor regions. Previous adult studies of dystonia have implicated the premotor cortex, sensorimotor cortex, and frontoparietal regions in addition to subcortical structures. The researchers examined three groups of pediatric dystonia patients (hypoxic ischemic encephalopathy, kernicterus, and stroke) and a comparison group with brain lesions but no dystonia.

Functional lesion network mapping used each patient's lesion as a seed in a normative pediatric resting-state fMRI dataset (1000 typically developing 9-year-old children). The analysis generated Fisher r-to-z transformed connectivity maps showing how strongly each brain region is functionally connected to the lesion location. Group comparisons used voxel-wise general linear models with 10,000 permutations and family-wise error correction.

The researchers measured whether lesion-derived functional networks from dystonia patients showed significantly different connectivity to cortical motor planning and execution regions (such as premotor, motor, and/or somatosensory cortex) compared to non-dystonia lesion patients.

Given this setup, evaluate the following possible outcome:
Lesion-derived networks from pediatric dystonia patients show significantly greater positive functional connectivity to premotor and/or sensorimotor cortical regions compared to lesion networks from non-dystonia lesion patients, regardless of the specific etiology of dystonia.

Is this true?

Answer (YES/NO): YES